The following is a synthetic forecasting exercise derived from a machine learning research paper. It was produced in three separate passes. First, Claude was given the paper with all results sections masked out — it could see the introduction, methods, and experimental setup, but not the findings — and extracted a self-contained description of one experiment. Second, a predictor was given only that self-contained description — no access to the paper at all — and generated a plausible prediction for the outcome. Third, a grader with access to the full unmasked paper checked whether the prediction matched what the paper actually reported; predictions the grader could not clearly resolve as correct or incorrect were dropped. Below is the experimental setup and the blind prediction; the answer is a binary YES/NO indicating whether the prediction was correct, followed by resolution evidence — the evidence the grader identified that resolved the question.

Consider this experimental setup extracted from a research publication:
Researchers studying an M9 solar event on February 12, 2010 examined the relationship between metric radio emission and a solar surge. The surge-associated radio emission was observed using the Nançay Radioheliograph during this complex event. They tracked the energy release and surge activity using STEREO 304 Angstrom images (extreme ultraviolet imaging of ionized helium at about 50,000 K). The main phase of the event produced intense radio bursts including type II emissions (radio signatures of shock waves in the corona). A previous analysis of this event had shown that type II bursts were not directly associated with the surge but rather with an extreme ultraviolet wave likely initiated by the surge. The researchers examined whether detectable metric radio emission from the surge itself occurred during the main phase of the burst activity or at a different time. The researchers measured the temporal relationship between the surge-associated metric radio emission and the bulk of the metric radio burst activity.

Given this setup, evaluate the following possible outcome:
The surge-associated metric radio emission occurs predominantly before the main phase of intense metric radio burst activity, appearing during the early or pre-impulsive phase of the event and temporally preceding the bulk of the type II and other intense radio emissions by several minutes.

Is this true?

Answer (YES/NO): NO